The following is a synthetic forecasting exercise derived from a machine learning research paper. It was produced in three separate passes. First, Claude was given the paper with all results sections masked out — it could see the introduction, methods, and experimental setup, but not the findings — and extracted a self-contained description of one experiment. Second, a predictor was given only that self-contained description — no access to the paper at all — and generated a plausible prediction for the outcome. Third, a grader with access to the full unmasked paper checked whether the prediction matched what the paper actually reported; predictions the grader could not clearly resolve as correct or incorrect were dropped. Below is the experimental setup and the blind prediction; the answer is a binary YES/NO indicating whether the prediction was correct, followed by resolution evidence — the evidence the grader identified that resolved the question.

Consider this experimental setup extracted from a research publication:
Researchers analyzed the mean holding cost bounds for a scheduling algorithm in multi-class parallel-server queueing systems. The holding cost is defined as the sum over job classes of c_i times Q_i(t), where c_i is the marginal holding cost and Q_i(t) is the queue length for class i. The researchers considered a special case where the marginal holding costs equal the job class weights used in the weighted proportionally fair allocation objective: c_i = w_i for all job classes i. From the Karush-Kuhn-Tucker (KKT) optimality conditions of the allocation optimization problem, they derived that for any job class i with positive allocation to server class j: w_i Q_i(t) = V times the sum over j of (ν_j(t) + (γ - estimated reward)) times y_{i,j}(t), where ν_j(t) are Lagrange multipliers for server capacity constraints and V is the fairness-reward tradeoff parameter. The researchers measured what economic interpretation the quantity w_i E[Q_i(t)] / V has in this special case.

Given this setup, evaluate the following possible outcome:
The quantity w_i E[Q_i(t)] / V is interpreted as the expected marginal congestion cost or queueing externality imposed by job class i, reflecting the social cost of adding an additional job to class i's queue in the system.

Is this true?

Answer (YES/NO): NO